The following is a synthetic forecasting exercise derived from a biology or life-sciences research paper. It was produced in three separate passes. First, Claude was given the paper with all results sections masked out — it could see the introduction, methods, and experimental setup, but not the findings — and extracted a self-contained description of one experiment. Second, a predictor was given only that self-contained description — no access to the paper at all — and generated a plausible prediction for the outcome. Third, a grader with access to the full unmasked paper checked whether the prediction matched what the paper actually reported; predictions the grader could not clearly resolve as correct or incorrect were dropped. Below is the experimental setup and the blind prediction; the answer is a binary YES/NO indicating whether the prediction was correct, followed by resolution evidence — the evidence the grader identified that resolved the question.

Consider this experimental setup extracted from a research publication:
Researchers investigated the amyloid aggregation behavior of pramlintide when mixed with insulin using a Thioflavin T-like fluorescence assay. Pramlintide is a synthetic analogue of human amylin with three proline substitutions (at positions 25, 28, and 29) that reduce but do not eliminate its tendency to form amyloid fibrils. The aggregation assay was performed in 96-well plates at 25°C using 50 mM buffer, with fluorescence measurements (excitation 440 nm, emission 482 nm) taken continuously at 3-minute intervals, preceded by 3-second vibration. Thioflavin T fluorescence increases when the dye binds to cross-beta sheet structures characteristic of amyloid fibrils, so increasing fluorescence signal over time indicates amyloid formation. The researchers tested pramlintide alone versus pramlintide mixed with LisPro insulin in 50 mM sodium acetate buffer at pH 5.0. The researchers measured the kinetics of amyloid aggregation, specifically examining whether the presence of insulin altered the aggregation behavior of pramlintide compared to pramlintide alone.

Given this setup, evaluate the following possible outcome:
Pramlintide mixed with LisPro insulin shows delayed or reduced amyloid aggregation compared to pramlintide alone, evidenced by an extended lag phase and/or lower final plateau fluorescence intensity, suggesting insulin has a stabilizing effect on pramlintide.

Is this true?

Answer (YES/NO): NO